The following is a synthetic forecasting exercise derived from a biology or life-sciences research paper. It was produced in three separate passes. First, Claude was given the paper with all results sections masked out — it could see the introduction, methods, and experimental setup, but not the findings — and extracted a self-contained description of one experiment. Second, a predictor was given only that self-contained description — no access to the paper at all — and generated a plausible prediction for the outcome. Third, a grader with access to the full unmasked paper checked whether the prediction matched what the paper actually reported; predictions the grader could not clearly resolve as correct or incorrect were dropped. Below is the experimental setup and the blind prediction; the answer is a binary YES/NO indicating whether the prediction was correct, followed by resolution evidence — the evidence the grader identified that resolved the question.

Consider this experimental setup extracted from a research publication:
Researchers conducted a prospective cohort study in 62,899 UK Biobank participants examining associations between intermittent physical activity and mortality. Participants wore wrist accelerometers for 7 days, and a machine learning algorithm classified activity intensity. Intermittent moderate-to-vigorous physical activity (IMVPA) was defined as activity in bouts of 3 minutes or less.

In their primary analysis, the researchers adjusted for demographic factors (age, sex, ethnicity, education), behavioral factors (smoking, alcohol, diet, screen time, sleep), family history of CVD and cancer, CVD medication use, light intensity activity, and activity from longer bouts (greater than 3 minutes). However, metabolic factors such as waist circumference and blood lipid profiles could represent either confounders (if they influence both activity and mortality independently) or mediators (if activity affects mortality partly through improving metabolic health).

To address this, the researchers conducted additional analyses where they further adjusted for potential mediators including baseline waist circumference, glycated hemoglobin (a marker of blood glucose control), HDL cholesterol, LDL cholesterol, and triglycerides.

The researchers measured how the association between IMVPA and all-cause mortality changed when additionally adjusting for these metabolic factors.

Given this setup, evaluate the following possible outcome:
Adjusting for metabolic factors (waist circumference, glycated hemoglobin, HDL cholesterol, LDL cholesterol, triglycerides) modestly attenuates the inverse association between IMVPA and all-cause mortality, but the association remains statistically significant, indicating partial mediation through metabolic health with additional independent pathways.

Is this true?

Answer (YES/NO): NO